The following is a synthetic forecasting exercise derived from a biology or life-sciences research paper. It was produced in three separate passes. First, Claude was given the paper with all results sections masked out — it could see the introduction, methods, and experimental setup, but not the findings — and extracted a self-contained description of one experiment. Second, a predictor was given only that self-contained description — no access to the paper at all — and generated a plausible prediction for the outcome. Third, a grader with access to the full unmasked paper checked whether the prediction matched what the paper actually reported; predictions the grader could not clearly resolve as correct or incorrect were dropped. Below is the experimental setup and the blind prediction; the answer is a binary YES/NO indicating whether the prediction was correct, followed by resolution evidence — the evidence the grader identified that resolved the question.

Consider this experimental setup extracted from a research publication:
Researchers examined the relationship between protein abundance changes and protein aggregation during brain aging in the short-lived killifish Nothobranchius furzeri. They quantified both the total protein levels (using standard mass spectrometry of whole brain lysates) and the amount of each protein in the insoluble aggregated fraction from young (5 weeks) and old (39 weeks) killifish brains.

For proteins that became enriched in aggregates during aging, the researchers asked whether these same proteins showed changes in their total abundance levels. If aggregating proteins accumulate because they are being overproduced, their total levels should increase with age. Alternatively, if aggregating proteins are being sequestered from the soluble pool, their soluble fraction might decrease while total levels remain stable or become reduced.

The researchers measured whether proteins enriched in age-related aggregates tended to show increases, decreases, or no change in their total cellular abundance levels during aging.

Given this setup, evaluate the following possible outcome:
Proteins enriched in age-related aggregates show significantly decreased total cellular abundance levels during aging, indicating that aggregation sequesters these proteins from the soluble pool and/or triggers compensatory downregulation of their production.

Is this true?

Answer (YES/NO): NO